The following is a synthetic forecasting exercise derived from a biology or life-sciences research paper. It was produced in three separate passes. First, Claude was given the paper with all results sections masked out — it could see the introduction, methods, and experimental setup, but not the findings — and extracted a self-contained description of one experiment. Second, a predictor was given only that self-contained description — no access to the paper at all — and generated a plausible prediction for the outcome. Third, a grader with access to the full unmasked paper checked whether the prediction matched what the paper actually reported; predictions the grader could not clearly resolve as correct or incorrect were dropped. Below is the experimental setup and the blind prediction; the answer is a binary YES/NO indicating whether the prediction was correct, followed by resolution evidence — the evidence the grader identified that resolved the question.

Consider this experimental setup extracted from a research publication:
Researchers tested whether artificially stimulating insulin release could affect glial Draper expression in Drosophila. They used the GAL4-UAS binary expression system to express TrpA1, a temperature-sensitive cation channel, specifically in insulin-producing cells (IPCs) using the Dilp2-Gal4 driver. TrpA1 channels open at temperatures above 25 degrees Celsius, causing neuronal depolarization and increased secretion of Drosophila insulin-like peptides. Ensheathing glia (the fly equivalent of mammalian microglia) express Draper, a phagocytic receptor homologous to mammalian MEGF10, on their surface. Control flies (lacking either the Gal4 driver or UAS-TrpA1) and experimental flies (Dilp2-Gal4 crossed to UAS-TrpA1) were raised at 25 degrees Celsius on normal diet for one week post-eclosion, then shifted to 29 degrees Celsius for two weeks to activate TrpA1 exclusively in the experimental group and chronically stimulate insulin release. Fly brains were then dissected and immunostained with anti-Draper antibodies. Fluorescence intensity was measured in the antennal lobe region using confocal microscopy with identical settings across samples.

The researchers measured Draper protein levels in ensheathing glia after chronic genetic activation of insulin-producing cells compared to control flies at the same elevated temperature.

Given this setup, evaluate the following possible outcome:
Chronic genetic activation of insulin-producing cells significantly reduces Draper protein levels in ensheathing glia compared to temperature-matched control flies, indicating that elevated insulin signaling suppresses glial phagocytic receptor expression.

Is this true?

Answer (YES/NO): YES